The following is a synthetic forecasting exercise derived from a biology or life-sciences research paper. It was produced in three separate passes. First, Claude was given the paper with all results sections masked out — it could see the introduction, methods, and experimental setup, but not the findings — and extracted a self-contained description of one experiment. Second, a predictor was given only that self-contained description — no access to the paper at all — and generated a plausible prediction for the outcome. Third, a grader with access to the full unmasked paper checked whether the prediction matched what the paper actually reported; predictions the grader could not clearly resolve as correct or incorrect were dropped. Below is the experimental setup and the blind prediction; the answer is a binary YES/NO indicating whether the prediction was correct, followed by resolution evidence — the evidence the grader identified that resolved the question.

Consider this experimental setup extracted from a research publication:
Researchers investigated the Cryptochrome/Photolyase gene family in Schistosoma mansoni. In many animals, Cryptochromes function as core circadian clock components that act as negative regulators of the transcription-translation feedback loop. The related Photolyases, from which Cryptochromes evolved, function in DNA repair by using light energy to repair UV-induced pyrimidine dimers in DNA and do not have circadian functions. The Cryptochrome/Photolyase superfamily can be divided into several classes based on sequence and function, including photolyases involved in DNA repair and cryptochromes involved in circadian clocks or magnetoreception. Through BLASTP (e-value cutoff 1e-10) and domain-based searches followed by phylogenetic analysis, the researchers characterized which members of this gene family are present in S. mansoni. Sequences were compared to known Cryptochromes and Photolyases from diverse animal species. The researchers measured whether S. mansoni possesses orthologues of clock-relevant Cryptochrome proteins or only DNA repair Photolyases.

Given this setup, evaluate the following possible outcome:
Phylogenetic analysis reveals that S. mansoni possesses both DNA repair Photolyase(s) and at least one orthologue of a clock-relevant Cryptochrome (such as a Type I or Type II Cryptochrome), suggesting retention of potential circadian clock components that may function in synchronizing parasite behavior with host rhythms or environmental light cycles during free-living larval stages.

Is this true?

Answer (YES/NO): NO